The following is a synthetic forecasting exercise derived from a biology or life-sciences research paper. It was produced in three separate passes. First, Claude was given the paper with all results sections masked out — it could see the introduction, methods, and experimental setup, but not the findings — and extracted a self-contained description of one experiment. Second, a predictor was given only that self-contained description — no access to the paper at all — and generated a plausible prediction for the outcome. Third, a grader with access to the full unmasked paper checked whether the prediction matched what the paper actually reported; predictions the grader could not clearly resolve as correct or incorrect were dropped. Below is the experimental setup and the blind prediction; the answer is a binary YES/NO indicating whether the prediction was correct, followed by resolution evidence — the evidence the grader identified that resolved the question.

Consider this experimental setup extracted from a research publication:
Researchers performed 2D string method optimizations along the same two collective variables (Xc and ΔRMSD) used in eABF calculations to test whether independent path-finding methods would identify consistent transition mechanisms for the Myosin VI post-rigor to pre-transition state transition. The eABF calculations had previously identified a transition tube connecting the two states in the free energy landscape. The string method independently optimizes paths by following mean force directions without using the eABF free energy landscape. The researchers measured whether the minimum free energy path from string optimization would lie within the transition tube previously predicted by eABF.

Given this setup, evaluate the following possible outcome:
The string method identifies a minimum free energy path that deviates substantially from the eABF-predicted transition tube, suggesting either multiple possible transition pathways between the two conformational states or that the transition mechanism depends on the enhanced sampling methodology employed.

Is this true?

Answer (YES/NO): NO